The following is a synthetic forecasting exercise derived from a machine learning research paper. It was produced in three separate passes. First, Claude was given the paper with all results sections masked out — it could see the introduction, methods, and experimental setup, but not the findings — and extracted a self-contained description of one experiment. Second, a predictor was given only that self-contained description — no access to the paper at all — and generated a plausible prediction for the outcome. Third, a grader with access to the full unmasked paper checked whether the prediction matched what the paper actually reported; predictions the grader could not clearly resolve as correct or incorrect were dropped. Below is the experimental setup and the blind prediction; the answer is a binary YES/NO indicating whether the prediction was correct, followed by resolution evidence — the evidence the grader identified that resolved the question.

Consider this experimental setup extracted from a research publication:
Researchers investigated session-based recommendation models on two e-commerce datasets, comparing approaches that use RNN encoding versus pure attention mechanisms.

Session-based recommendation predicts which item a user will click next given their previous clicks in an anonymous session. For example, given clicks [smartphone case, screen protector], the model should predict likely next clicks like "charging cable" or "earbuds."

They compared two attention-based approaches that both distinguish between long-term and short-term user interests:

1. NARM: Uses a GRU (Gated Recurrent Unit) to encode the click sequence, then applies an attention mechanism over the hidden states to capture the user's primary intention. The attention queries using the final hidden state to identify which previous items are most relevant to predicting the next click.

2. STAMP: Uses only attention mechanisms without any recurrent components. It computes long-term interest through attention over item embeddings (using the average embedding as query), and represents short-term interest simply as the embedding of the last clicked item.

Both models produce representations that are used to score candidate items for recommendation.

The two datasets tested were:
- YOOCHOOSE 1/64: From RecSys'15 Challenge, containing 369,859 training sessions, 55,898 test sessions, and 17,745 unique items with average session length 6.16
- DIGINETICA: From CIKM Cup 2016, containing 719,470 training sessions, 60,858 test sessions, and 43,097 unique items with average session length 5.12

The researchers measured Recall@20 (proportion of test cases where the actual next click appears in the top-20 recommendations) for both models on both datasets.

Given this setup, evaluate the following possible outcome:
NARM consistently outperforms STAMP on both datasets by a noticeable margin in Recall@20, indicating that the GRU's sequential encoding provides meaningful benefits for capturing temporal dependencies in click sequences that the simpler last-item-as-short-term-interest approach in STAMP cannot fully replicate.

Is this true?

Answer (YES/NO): NO